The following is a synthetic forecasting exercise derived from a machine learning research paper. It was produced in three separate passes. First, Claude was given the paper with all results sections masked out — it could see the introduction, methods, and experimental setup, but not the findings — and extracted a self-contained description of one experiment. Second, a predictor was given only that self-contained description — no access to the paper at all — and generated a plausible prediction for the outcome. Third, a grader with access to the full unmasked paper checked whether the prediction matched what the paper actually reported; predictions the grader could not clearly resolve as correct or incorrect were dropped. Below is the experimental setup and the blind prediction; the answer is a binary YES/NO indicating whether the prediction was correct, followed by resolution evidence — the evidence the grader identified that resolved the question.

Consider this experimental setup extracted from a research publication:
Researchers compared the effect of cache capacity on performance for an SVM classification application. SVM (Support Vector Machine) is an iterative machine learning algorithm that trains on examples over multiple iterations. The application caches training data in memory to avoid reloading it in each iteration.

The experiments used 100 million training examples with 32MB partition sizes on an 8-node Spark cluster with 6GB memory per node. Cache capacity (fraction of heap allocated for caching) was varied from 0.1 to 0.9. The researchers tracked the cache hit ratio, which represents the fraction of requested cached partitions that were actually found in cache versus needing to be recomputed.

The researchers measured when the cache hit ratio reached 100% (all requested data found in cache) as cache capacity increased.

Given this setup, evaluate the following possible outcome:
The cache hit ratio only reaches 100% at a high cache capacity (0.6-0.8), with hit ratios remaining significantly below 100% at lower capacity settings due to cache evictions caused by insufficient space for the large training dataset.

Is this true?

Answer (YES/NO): YES